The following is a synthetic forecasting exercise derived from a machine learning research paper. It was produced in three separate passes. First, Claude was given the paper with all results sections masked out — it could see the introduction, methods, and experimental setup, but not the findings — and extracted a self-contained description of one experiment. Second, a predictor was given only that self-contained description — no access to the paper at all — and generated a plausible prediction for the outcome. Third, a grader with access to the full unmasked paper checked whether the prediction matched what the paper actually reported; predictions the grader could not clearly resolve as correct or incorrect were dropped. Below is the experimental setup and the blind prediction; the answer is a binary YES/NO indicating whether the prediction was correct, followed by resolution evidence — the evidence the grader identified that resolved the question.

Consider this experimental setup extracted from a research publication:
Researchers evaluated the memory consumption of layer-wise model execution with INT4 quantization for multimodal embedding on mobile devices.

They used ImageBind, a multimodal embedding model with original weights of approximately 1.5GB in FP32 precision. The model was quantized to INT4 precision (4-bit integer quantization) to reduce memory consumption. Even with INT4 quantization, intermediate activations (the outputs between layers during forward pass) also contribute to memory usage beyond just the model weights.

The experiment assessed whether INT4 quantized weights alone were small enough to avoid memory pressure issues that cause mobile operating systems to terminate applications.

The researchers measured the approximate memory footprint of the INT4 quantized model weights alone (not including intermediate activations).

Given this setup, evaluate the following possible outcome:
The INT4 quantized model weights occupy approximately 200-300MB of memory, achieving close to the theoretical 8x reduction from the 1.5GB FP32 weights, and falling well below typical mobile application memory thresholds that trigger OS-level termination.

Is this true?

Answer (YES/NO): NO